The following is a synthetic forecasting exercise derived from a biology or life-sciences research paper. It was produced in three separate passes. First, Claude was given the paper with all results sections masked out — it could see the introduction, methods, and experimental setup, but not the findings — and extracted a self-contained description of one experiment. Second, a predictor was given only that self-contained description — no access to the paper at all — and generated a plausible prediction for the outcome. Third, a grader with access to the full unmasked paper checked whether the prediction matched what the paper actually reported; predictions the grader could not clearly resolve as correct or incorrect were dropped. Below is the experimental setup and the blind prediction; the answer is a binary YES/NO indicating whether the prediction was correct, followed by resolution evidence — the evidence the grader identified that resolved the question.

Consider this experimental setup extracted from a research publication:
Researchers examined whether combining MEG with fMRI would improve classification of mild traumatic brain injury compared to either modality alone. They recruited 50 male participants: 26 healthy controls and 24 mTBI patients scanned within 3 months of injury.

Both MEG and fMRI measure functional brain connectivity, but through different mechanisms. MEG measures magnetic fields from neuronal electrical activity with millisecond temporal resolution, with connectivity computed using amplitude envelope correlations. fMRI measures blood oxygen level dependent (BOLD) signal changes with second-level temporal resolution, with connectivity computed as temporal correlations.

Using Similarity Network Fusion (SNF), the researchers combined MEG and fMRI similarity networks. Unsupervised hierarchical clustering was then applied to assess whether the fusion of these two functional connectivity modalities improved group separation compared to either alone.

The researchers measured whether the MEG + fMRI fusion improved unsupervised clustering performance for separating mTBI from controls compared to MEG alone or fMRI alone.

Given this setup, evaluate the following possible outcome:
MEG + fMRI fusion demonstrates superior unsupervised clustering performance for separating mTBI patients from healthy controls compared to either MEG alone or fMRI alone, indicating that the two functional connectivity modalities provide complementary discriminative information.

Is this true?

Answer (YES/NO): NO